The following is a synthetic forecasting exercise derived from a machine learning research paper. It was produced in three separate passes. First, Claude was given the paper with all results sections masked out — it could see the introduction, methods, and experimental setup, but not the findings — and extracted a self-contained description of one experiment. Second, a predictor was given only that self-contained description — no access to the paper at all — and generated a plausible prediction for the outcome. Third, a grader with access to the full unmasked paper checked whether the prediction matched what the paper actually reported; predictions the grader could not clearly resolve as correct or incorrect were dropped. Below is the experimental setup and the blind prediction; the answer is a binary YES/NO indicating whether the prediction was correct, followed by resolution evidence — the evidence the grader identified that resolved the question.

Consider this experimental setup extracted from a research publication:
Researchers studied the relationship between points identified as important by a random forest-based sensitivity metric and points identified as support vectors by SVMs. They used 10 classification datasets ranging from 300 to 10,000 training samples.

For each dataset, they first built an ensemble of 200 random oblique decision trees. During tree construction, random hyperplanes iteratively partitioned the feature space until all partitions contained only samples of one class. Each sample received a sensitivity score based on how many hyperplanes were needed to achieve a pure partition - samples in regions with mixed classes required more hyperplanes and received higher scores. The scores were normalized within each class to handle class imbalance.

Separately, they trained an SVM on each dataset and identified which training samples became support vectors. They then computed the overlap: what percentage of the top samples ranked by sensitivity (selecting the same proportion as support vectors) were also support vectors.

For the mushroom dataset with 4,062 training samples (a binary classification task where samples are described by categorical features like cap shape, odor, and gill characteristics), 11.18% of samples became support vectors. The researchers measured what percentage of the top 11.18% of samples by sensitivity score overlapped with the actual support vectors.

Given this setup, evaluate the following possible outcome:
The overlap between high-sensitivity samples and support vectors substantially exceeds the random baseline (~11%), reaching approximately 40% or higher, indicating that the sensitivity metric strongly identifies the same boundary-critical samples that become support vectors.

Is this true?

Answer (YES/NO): NO